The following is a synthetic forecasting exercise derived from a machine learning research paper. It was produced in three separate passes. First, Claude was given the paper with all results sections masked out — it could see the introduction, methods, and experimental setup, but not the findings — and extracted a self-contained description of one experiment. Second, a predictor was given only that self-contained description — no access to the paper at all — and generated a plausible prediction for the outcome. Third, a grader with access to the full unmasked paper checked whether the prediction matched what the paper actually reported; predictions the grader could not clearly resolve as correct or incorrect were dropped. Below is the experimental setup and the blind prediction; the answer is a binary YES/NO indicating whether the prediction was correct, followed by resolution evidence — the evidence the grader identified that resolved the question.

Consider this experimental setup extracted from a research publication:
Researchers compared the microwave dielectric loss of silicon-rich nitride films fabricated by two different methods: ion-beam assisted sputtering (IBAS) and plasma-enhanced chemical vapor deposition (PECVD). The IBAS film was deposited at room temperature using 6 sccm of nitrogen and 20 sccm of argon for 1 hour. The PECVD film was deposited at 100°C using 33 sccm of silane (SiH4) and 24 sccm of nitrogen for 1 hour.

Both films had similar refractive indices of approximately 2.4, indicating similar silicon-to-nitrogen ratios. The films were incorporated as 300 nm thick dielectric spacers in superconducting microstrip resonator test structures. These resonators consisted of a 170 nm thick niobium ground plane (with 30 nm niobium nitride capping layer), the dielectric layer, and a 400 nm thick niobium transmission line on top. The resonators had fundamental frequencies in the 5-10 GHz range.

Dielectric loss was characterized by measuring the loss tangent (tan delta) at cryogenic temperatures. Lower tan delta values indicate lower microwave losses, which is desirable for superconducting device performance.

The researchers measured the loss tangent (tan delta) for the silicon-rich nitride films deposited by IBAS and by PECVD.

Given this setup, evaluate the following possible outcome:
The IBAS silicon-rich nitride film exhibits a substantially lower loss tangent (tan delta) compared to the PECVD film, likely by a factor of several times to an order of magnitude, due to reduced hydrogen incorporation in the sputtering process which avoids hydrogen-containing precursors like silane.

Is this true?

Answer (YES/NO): NO